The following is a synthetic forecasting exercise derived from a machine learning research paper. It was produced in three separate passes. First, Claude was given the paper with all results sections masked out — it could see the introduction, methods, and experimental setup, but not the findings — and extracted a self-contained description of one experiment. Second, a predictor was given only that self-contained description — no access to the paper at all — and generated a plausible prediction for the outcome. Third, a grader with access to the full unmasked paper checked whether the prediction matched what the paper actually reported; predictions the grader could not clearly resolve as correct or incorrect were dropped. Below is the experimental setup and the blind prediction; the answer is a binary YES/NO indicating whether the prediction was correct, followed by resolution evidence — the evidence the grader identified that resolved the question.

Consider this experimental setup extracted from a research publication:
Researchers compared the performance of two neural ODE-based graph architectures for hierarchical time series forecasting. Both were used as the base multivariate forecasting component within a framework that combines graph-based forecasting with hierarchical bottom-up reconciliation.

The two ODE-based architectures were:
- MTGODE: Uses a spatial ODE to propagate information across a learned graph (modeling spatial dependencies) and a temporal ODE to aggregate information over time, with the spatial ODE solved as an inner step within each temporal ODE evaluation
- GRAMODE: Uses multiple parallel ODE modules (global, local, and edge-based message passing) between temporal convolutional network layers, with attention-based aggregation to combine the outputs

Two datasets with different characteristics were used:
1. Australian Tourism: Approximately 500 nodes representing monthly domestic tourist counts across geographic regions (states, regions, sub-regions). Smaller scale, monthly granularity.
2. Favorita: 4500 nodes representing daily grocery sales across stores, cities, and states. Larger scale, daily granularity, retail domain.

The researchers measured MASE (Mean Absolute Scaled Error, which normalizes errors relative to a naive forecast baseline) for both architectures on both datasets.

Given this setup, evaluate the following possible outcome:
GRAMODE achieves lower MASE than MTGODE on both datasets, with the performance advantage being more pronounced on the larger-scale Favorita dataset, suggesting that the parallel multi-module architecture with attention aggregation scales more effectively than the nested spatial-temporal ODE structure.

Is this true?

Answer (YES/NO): NO